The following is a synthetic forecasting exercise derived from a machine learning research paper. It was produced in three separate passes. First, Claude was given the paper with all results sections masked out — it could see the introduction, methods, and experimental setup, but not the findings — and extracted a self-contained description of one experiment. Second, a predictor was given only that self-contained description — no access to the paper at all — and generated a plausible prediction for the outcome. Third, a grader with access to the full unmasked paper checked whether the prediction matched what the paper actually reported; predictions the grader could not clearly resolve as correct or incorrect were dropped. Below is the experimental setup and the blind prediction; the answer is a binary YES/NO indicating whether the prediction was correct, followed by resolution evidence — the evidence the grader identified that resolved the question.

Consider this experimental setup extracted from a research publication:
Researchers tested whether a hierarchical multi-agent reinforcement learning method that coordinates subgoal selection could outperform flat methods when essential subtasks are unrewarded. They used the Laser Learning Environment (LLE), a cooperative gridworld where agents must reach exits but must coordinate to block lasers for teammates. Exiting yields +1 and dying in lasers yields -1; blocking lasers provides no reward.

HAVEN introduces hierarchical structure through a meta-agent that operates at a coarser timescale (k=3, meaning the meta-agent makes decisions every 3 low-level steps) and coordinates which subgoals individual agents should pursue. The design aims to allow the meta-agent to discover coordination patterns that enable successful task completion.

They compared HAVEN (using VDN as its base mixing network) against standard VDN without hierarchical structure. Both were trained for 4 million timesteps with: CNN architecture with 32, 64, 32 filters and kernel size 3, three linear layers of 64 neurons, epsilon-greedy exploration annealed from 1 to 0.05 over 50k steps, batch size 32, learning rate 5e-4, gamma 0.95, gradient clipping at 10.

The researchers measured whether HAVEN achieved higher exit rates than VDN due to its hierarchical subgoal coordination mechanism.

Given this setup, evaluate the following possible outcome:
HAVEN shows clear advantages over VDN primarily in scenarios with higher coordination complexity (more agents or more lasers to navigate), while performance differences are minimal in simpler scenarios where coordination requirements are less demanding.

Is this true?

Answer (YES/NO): NO